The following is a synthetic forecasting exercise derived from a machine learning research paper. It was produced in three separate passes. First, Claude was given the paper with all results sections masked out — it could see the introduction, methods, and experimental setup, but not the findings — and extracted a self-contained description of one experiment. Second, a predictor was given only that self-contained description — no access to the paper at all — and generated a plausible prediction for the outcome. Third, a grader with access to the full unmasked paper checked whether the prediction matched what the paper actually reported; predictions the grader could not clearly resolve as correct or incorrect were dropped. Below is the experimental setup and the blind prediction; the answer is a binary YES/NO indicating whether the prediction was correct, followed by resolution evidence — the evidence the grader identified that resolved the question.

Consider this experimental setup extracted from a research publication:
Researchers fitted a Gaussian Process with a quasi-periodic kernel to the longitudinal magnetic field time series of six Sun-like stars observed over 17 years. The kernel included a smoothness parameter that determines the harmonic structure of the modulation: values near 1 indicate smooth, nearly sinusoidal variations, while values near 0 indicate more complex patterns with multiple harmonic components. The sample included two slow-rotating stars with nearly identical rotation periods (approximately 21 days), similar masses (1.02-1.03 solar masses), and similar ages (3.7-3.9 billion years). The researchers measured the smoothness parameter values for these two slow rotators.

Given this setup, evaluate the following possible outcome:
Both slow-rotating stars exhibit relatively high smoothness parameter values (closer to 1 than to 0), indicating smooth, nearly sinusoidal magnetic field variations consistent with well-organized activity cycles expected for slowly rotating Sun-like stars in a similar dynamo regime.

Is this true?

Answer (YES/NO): NO